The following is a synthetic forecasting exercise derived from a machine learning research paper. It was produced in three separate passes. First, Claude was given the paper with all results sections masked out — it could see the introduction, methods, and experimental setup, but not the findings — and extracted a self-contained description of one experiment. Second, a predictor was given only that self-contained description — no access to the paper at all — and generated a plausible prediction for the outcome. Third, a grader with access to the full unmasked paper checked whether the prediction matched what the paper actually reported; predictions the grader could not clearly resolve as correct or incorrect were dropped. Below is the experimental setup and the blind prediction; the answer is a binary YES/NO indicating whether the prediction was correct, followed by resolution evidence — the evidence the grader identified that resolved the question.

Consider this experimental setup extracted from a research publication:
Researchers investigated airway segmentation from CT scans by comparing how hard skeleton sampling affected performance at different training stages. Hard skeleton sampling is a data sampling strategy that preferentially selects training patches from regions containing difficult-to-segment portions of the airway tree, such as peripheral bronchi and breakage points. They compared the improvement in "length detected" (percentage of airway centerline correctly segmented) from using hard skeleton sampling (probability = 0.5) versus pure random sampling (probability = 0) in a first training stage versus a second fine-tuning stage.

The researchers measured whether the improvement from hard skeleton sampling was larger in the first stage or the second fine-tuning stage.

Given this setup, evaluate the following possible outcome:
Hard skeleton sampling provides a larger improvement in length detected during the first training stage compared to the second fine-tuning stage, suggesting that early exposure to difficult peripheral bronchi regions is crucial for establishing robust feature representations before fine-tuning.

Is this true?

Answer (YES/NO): NO